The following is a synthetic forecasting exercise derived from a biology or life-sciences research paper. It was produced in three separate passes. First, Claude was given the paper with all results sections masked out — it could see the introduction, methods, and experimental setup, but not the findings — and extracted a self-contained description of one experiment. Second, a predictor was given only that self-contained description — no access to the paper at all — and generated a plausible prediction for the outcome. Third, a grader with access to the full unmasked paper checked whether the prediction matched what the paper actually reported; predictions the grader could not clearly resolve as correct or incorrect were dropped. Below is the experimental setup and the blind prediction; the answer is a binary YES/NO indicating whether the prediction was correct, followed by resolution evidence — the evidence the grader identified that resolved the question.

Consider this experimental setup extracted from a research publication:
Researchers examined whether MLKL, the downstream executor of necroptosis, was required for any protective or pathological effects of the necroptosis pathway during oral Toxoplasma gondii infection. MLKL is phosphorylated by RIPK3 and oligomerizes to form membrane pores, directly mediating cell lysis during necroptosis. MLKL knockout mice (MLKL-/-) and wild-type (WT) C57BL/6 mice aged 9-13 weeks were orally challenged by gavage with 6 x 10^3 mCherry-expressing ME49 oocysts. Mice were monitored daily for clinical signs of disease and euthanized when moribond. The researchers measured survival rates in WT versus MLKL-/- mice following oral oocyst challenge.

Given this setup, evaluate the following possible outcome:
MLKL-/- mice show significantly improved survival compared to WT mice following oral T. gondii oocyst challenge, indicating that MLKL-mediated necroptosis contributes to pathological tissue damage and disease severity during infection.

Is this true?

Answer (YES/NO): NO